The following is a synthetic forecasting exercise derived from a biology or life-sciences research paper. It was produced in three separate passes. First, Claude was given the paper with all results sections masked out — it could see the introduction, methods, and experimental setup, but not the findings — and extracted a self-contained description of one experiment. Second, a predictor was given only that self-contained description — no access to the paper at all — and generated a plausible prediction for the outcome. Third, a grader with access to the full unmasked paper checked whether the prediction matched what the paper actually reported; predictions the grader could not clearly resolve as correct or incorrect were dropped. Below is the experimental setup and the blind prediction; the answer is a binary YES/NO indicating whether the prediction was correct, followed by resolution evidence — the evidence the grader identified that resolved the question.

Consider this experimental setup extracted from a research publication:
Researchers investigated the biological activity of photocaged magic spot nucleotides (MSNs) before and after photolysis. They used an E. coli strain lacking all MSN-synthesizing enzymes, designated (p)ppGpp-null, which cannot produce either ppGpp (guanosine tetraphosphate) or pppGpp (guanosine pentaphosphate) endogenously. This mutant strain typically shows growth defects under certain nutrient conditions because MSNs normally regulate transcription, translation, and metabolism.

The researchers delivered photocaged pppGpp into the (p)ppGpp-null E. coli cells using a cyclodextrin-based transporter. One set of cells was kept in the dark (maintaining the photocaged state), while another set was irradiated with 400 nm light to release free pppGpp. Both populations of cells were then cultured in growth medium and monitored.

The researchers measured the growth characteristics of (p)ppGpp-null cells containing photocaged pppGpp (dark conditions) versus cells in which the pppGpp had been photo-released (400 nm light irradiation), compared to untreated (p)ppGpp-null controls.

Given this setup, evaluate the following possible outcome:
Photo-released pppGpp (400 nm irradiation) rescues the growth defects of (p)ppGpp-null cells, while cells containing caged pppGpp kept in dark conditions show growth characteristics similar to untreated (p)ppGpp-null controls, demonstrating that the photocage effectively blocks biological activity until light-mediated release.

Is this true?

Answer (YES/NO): NO